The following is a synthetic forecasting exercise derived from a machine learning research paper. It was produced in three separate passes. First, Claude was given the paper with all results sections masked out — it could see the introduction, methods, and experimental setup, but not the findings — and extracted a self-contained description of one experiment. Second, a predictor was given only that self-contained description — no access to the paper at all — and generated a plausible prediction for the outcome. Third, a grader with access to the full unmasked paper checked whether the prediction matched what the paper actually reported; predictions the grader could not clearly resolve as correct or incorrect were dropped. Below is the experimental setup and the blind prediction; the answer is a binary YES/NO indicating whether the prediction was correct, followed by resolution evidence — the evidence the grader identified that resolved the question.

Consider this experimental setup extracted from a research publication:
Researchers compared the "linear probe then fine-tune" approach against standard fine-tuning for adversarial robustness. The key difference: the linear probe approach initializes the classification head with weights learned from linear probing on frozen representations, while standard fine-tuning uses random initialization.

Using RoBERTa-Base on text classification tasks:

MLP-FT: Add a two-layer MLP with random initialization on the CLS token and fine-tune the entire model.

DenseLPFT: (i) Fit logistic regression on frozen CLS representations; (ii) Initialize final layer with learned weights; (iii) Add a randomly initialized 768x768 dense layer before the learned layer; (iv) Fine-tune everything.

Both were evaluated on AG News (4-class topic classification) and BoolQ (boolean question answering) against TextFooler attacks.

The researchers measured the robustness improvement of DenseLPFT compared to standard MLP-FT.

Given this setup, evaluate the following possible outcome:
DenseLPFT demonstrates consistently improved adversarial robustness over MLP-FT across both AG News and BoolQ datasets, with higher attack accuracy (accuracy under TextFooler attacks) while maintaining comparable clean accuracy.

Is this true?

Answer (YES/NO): NO